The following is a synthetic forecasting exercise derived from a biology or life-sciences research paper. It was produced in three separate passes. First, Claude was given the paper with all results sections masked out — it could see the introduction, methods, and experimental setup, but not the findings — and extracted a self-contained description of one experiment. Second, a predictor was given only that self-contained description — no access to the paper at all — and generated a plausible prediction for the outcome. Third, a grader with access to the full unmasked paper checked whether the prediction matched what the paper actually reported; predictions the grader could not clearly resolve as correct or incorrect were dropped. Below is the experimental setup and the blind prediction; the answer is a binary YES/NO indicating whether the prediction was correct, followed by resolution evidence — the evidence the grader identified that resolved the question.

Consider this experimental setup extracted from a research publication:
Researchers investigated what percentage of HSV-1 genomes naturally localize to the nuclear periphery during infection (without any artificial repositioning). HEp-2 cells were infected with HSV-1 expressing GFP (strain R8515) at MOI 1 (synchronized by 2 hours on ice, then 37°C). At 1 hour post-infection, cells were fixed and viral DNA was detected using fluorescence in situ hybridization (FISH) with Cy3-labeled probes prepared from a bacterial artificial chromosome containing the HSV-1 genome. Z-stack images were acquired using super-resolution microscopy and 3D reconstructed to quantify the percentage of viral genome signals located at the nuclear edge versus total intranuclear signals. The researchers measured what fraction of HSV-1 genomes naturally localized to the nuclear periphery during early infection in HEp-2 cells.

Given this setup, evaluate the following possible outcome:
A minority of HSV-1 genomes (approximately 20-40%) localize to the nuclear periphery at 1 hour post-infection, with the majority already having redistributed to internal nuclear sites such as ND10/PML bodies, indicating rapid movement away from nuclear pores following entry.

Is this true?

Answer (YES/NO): YES